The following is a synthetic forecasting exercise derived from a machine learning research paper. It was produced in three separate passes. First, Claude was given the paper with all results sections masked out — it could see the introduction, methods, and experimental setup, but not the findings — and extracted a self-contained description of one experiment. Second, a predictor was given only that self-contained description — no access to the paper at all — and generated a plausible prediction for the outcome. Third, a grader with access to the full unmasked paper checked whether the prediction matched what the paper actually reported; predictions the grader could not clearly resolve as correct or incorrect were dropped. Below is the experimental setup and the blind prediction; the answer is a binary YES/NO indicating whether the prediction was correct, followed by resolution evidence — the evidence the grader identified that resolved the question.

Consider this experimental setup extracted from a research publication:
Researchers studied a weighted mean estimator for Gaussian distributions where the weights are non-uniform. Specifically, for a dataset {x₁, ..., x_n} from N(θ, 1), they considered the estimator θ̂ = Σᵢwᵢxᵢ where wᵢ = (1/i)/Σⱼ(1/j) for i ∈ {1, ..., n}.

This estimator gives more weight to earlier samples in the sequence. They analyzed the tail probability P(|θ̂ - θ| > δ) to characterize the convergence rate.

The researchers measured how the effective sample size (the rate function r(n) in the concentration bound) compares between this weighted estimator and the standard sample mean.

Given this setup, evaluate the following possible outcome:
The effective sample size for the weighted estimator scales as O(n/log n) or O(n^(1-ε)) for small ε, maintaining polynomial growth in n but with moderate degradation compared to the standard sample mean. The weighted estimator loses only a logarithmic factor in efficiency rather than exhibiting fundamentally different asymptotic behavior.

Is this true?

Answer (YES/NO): NO